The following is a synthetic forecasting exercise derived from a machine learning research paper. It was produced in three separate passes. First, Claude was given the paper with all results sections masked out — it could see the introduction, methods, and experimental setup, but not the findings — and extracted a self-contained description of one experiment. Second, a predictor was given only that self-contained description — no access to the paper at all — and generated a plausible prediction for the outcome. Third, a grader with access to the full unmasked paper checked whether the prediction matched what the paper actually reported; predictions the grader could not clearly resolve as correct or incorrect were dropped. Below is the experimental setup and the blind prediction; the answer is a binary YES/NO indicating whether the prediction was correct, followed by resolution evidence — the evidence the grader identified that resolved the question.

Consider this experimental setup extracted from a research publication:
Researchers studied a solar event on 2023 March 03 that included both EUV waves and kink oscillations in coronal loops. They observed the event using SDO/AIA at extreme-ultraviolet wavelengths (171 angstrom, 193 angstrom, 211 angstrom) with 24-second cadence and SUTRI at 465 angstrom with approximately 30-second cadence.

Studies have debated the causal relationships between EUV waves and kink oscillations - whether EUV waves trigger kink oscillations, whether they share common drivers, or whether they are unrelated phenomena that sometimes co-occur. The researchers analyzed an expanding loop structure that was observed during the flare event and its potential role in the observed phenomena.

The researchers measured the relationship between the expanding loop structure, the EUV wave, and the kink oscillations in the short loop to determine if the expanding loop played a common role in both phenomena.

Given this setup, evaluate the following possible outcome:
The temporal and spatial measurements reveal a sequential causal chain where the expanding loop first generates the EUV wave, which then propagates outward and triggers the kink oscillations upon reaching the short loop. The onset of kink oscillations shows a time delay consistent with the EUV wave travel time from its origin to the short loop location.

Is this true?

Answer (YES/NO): NO